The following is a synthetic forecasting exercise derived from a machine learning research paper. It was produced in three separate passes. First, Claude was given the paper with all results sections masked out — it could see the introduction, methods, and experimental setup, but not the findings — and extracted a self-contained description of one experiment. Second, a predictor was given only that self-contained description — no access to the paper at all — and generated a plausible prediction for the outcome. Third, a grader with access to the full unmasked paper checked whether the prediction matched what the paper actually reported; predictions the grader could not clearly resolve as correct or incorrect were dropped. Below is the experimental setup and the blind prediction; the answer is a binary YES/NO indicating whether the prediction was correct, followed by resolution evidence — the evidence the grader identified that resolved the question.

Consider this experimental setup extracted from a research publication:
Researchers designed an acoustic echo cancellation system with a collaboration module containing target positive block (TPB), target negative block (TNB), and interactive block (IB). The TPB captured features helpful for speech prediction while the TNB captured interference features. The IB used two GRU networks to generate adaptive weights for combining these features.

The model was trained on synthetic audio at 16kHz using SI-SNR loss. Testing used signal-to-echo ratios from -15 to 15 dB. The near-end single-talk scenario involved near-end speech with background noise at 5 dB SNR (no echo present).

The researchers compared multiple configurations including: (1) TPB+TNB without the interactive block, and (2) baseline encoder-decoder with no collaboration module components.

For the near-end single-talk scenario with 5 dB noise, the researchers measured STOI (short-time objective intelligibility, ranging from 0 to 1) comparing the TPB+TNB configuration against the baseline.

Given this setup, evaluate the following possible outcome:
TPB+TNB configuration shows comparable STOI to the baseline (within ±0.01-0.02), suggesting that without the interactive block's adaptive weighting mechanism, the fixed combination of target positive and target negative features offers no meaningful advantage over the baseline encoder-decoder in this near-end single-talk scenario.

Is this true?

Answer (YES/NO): NO